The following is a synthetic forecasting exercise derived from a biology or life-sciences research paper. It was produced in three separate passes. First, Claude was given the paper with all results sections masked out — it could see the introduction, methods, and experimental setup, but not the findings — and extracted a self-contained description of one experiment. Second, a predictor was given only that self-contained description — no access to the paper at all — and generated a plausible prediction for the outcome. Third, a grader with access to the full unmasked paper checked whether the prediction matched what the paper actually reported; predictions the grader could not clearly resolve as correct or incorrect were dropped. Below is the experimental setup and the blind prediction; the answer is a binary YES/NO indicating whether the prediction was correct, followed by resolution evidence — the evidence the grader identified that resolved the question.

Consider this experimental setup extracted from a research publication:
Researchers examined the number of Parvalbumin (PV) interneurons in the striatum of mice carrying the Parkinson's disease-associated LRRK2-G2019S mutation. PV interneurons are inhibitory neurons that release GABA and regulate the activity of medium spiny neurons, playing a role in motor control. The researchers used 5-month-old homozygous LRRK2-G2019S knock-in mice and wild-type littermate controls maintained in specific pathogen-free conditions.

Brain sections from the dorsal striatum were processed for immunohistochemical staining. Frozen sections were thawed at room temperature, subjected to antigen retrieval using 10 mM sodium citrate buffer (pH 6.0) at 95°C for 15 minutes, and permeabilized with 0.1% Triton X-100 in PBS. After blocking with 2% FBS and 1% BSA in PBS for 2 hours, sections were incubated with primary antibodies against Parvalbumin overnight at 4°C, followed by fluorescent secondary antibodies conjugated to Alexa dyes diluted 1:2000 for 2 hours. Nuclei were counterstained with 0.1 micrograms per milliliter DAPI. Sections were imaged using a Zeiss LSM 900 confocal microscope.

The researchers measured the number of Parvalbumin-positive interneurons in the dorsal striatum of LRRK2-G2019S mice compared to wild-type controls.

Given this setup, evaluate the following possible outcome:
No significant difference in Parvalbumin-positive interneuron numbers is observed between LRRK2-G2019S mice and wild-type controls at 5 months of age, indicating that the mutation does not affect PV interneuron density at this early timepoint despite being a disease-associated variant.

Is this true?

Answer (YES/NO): NO